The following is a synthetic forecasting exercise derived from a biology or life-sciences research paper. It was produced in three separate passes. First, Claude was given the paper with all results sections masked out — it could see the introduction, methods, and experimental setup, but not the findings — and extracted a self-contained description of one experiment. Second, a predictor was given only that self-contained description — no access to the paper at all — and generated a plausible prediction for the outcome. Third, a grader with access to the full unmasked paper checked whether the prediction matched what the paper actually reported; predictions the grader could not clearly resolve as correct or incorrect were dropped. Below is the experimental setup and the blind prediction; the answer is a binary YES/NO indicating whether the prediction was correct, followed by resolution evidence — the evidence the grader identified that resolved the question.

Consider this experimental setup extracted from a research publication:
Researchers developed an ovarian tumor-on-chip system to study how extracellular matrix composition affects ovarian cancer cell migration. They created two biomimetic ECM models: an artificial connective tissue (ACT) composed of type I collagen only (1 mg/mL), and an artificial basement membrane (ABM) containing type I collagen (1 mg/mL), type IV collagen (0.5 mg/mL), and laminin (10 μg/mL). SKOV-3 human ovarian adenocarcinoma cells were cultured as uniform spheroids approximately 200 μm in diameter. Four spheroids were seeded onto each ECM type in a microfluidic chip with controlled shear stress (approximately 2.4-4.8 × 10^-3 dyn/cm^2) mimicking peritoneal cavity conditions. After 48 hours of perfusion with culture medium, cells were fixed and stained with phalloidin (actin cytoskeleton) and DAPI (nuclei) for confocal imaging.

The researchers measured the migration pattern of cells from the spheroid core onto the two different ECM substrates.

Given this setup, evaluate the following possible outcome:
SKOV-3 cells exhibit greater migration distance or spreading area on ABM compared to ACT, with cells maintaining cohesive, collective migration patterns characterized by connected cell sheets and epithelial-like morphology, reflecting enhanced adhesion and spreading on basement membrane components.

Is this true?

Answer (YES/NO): NO